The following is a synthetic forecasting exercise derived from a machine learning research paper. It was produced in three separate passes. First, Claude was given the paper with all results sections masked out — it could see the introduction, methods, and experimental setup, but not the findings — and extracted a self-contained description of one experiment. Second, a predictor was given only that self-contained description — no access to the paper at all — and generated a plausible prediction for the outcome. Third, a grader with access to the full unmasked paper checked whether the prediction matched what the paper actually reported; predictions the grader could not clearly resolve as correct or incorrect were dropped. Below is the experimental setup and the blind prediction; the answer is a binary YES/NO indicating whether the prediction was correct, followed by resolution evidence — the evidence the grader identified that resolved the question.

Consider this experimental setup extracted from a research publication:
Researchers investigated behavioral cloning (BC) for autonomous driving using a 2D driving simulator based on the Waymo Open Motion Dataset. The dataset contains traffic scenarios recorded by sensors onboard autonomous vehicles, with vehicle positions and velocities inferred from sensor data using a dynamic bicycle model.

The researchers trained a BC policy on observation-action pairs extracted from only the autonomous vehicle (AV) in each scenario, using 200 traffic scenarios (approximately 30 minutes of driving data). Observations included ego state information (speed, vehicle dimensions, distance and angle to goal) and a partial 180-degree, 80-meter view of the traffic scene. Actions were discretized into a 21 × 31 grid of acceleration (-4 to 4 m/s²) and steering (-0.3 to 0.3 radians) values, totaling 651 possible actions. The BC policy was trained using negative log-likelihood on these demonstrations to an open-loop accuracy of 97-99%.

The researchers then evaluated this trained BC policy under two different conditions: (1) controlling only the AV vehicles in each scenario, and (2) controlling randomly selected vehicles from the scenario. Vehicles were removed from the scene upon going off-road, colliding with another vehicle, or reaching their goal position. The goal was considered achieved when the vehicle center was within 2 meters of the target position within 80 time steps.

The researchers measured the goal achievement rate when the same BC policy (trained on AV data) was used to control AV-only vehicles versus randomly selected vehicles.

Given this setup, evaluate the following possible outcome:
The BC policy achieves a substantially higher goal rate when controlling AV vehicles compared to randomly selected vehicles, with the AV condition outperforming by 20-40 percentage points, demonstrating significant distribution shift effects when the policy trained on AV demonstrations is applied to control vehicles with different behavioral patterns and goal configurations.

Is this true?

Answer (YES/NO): YES